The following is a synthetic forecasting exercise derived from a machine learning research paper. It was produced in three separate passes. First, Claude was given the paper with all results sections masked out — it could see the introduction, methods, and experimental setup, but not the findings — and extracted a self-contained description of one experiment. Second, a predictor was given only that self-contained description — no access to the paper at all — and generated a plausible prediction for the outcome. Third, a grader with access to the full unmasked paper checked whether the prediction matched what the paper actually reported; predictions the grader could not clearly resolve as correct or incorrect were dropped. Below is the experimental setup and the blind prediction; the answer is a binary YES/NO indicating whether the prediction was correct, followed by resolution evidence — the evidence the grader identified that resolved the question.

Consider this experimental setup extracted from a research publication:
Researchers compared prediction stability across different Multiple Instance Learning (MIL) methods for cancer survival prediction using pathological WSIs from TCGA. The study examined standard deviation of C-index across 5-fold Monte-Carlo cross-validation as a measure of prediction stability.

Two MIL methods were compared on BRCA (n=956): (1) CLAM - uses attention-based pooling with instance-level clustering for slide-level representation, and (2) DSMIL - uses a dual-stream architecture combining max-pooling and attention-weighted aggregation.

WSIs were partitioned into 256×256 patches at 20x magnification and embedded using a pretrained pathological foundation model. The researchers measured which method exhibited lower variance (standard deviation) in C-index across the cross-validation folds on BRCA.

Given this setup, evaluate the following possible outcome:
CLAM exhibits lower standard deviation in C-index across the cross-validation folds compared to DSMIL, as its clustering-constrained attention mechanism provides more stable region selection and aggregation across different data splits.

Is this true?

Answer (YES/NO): NO